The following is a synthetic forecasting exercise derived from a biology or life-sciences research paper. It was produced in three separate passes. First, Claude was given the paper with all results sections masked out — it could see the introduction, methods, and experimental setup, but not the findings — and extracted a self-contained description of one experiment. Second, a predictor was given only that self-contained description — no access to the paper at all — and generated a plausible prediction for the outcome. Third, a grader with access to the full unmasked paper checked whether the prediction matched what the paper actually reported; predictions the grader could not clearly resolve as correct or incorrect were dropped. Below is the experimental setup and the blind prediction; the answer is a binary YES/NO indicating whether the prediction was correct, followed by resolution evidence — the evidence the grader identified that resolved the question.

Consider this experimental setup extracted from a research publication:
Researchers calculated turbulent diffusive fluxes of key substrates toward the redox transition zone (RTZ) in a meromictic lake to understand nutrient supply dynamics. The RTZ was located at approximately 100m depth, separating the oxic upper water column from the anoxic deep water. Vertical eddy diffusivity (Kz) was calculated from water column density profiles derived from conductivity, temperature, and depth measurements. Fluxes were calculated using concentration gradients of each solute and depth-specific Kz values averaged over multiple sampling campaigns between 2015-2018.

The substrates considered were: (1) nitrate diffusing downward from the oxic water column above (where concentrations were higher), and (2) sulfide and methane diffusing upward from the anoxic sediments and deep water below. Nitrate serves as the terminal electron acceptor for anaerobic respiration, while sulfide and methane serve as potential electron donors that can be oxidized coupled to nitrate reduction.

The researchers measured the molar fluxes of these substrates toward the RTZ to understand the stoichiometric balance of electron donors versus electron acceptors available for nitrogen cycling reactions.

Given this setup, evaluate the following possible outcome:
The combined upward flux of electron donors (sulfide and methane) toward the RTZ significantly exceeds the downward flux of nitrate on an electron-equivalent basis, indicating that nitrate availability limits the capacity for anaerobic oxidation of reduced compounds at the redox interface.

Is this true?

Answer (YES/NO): YES